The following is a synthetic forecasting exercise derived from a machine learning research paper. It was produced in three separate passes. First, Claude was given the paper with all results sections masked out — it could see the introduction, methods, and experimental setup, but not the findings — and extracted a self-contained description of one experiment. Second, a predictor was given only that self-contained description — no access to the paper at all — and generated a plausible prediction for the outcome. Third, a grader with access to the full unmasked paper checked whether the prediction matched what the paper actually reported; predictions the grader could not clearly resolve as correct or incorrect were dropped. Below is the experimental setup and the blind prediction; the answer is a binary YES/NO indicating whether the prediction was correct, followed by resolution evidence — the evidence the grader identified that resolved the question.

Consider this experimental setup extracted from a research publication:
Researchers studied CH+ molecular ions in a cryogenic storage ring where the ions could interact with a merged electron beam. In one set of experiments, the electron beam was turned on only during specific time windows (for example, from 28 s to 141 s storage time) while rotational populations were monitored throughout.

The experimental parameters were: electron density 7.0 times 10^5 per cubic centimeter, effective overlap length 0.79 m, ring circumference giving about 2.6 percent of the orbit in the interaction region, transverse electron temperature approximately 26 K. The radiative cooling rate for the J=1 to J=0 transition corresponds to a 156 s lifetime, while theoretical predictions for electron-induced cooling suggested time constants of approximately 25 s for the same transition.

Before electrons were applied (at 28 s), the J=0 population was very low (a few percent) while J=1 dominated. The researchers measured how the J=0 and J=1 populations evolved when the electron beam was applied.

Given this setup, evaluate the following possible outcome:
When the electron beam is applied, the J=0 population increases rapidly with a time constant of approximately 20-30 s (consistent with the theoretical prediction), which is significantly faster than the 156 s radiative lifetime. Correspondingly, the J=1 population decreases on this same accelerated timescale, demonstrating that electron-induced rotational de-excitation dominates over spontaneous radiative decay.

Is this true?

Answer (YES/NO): YES